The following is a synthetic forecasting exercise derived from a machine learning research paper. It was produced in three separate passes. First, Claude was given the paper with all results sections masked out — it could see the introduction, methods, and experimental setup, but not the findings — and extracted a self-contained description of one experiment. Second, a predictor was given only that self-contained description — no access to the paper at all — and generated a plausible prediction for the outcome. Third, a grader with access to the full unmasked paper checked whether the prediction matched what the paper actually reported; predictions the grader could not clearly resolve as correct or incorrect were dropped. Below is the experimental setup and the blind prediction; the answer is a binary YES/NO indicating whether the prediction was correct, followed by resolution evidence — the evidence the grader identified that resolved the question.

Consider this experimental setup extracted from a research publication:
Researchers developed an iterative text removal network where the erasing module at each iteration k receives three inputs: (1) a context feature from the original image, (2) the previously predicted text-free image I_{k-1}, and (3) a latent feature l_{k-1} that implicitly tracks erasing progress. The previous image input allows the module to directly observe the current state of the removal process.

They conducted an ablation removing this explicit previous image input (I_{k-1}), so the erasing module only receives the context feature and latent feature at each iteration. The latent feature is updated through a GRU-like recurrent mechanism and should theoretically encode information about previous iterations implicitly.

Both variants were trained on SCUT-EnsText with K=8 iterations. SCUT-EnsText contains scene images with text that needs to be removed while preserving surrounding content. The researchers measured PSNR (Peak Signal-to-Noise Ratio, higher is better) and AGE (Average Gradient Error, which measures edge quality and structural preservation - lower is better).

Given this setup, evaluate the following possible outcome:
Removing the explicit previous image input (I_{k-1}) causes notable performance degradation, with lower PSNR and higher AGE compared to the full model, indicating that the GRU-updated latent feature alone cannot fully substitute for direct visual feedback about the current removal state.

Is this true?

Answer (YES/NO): YES